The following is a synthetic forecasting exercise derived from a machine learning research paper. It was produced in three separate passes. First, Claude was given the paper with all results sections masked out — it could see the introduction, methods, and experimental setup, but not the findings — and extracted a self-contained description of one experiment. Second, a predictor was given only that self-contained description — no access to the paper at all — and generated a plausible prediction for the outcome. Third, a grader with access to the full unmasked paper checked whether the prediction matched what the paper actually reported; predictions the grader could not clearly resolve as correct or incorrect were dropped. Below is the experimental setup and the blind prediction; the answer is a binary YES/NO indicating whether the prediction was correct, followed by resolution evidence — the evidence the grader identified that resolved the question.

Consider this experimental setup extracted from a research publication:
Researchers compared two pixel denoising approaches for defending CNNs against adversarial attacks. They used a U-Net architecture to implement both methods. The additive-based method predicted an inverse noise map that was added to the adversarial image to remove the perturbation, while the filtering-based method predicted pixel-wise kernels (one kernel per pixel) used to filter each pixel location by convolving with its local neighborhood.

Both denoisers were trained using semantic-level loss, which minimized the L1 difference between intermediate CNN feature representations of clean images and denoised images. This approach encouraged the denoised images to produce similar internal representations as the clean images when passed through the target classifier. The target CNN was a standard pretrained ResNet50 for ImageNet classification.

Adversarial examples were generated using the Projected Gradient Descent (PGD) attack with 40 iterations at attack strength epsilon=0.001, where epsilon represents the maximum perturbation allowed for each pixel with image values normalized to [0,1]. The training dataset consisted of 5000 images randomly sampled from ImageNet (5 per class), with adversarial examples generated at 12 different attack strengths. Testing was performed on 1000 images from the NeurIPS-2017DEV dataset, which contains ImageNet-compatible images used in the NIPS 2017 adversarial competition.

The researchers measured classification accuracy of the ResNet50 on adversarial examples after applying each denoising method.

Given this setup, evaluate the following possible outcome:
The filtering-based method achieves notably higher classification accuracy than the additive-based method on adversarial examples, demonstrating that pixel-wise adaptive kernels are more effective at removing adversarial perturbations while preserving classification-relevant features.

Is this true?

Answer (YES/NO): YES